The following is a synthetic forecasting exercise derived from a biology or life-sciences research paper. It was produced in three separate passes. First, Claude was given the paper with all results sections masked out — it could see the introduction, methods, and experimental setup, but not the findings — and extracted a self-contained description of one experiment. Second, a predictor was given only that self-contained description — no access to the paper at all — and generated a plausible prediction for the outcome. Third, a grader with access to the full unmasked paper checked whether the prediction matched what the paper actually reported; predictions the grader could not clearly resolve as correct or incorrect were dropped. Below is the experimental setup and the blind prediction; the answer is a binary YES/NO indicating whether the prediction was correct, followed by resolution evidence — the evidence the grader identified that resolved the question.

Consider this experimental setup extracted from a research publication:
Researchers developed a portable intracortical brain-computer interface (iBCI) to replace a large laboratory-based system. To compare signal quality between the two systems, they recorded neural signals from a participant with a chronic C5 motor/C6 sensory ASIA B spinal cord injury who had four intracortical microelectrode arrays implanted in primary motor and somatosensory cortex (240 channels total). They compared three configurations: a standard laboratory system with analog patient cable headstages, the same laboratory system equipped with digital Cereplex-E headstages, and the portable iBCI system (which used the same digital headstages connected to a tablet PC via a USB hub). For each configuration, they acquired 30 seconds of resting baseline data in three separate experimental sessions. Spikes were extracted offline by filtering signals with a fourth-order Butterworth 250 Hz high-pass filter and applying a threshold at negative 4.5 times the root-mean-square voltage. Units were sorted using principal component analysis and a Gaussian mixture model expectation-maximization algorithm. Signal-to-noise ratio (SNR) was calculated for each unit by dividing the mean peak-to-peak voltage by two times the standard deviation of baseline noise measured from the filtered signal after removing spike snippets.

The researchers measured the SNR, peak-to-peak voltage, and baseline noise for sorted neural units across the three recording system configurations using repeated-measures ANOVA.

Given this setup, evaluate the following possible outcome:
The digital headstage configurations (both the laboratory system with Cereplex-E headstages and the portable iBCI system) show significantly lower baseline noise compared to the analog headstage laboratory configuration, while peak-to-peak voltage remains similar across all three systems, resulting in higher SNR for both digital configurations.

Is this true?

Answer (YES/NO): NO